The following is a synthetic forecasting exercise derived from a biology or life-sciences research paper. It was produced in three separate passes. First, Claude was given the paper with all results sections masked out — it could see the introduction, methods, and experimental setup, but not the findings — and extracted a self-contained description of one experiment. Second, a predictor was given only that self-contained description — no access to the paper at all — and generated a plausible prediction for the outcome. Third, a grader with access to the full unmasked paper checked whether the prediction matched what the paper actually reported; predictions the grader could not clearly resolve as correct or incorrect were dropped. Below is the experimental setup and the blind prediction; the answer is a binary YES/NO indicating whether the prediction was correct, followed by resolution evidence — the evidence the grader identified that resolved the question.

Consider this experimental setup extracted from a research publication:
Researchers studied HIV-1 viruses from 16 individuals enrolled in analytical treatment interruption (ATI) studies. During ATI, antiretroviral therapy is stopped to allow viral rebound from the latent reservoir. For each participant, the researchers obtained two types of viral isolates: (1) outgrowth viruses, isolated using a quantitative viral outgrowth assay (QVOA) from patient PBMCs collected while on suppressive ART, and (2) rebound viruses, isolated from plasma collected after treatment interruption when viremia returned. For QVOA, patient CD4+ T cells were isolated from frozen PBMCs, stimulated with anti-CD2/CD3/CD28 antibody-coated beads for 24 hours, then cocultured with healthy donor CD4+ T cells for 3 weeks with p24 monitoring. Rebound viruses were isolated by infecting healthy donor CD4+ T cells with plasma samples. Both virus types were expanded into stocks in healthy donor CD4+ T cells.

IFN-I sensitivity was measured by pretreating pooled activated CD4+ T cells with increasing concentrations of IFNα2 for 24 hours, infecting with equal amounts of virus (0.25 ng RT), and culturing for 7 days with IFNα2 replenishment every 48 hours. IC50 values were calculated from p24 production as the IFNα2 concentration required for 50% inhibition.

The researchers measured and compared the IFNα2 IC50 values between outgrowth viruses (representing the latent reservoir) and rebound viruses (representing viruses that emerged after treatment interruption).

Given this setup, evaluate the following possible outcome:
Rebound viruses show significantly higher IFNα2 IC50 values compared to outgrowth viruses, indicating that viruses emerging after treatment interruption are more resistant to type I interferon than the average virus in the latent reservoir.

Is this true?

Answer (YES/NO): YES